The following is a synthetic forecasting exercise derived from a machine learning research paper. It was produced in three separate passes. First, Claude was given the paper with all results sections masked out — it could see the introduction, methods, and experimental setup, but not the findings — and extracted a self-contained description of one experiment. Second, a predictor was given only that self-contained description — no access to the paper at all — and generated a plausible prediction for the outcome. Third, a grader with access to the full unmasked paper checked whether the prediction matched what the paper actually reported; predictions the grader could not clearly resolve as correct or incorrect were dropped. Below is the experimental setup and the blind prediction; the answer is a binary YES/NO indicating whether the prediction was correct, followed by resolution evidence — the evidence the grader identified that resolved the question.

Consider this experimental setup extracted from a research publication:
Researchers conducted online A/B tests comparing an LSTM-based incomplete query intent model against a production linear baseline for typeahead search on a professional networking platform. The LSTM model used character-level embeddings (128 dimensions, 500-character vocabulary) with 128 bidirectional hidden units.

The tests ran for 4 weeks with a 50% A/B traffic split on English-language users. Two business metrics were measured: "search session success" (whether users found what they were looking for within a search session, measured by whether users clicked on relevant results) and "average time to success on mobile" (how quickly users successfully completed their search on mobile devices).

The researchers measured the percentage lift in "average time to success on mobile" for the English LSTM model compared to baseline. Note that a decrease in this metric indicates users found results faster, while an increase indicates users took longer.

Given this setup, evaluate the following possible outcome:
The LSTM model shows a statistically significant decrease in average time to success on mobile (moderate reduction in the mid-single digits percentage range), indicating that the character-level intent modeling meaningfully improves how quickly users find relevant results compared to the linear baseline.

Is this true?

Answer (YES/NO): NO